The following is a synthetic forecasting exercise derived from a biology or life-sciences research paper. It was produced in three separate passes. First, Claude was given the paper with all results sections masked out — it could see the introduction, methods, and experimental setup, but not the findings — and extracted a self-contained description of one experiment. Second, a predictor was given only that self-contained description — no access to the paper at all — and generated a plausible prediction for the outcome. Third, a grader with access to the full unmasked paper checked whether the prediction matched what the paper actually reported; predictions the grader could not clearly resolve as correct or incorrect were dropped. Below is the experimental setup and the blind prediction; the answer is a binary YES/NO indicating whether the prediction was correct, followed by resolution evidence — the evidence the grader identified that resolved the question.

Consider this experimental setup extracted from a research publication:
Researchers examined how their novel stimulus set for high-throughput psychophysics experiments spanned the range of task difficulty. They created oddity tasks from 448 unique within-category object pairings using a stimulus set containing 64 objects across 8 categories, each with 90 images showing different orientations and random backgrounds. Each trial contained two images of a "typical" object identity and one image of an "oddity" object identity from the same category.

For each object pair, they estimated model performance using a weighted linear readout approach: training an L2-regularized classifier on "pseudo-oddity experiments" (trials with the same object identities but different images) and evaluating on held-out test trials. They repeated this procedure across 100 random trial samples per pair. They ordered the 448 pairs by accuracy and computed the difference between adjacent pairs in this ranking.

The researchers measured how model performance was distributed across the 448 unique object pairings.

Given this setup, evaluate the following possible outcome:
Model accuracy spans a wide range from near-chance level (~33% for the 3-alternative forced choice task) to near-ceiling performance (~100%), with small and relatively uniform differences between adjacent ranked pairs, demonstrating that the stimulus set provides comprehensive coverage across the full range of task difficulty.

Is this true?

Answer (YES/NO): YES